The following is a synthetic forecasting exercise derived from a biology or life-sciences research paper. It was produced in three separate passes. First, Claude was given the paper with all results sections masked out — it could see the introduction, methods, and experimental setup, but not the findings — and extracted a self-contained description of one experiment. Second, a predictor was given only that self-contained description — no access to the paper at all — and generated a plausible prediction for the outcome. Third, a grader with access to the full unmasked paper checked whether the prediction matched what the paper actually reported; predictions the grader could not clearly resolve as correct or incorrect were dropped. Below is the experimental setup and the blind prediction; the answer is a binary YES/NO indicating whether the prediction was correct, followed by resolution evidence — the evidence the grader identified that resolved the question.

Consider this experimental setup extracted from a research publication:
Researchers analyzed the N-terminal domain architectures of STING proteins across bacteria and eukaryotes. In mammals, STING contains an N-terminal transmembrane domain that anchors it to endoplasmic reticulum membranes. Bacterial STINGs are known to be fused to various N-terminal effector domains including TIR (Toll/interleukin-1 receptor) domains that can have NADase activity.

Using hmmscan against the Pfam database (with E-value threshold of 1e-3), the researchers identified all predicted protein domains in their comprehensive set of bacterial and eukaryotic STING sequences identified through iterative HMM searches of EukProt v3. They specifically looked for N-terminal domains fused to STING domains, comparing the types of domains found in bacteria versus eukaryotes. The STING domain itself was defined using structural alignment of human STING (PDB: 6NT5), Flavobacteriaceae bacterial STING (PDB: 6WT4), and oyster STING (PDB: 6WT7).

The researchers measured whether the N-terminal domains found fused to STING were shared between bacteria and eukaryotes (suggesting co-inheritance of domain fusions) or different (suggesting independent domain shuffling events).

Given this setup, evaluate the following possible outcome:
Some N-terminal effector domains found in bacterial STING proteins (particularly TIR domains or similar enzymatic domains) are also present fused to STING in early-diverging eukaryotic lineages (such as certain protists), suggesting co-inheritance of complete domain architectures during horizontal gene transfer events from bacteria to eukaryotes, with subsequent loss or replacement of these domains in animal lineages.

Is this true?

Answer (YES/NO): NO